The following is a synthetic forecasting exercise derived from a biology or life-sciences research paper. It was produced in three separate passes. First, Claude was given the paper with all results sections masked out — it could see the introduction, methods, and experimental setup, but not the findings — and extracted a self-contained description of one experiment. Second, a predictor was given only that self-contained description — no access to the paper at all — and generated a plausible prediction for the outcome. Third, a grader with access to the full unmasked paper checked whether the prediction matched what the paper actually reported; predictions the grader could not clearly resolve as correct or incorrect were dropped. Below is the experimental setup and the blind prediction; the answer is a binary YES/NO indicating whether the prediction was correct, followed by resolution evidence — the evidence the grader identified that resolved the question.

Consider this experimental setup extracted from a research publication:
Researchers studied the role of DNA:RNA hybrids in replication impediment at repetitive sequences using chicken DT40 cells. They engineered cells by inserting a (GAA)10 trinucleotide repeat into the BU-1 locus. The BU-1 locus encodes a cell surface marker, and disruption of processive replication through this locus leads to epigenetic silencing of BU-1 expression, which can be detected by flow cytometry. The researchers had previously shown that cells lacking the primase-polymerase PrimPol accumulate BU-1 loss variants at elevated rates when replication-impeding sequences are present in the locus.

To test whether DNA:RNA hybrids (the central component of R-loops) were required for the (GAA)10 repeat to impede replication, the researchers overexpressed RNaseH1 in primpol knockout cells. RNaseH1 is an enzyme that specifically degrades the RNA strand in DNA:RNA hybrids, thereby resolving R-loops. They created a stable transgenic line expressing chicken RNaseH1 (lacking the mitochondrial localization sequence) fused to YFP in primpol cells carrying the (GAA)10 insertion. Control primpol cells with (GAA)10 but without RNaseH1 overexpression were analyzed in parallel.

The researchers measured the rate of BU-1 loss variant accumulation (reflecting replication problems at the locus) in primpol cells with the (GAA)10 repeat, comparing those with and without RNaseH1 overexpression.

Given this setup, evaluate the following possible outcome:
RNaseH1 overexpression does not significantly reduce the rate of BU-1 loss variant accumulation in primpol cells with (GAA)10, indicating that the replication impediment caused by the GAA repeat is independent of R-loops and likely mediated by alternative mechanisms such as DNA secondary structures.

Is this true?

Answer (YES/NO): NO